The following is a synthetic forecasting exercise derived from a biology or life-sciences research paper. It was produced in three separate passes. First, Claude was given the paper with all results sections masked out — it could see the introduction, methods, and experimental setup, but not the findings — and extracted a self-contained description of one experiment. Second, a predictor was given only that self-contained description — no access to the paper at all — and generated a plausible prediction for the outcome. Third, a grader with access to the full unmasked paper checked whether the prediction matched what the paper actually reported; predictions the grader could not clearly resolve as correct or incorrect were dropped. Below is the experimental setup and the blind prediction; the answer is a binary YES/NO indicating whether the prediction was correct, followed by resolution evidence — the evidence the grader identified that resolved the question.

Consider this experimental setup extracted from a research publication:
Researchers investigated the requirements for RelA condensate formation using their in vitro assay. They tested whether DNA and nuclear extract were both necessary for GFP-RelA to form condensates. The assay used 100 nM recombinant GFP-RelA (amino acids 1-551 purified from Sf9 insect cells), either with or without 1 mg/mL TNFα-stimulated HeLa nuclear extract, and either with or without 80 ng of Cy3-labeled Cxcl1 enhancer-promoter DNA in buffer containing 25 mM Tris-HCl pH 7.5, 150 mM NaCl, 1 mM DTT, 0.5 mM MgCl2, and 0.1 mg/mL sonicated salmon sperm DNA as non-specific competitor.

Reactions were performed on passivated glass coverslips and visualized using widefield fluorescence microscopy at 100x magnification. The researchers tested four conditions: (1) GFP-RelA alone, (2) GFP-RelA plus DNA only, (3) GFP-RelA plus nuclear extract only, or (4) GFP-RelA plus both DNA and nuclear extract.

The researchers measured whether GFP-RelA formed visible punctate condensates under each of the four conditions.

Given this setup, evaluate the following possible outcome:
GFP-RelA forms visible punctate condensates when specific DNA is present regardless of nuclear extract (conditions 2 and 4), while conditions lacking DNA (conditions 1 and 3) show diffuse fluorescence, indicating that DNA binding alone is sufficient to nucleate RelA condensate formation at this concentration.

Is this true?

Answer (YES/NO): NO